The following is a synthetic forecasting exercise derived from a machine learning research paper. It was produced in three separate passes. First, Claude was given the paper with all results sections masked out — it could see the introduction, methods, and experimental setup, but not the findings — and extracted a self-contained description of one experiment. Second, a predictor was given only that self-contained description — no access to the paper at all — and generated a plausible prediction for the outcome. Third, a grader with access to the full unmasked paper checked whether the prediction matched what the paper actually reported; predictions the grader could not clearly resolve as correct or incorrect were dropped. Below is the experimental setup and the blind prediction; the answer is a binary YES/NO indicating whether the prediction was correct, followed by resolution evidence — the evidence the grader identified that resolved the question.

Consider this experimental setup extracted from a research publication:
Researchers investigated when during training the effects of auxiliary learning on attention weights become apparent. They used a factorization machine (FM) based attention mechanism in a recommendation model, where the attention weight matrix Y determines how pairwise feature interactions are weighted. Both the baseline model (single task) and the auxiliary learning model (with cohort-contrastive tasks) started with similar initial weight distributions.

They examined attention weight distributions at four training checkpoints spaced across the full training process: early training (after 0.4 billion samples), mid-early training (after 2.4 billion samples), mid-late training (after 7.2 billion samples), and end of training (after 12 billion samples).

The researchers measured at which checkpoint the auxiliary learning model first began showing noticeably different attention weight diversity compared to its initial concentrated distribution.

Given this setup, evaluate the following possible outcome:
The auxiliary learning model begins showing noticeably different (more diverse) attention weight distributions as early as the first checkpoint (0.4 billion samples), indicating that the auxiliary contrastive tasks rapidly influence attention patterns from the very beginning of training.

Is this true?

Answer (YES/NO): NO